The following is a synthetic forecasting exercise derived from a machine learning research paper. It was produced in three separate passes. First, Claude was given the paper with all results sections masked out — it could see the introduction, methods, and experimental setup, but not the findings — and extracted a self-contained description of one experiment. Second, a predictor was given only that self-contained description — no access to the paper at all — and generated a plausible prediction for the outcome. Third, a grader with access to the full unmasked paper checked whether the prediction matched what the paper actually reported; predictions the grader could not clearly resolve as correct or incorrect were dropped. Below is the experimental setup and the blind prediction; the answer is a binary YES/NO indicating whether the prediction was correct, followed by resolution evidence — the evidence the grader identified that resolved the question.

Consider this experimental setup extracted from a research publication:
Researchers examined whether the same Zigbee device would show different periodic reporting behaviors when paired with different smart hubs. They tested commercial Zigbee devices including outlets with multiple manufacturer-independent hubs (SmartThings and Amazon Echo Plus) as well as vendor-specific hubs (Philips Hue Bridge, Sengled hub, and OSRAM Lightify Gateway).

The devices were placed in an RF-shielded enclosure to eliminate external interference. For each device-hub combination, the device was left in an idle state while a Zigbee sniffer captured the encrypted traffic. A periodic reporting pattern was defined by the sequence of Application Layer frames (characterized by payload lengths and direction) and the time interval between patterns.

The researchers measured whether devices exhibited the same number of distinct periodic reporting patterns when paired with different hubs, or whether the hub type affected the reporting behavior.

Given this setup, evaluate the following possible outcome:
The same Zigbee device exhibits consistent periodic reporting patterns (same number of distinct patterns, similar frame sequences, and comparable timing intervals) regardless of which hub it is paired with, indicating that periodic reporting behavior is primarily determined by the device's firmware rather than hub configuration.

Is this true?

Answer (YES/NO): NO